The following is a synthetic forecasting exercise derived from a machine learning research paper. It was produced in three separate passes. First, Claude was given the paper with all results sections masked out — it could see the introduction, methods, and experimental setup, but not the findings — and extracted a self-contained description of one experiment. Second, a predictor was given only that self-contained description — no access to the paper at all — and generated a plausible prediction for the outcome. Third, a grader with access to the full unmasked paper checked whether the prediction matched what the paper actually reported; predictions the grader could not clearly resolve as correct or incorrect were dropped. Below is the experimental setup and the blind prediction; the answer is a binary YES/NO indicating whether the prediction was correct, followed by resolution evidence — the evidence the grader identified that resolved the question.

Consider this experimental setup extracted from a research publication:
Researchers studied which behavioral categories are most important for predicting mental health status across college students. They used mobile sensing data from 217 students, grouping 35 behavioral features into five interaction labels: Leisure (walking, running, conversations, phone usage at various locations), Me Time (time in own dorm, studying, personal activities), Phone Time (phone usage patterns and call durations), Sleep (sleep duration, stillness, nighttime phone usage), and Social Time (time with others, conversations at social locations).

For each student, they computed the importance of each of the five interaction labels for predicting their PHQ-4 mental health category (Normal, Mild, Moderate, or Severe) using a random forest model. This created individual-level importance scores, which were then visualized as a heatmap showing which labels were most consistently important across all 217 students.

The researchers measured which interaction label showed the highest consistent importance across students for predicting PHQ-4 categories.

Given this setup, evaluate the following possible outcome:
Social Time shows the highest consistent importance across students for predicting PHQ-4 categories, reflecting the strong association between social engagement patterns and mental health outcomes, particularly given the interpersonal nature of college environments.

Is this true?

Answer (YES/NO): NO